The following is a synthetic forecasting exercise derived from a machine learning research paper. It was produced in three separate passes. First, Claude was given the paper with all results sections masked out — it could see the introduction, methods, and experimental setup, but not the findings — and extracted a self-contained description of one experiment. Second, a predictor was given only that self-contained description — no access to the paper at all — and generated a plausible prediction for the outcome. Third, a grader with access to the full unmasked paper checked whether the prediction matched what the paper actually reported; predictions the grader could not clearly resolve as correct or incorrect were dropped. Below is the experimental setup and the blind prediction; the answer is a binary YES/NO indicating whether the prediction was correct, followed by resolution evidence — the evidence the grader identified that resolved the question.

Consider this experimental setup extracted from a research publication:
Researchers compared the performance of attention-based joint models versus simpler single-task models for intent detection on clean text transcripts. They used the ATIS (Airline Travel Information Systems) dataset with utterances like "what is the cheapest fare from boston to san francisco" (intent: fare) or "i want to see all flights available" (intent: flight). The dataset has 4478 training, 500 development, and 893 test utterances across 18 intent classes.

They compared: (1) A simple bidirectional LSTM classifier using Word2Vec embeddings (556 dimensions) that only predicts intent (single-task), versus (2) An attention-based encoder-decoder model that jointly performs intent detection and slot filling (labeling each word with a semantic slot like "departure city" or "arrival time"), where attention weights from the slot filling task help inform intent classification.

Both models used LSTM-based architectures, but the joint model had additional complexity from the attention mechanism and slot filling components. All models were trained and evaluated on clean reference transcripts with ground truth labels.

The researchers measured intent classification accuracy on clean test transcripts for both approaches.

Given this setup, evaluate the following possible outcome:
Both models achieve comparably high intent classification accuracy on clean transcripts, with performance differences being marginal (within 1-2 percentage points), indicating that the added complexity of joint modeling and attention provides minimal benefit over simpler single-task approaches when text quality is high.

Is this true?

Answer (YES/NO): YES